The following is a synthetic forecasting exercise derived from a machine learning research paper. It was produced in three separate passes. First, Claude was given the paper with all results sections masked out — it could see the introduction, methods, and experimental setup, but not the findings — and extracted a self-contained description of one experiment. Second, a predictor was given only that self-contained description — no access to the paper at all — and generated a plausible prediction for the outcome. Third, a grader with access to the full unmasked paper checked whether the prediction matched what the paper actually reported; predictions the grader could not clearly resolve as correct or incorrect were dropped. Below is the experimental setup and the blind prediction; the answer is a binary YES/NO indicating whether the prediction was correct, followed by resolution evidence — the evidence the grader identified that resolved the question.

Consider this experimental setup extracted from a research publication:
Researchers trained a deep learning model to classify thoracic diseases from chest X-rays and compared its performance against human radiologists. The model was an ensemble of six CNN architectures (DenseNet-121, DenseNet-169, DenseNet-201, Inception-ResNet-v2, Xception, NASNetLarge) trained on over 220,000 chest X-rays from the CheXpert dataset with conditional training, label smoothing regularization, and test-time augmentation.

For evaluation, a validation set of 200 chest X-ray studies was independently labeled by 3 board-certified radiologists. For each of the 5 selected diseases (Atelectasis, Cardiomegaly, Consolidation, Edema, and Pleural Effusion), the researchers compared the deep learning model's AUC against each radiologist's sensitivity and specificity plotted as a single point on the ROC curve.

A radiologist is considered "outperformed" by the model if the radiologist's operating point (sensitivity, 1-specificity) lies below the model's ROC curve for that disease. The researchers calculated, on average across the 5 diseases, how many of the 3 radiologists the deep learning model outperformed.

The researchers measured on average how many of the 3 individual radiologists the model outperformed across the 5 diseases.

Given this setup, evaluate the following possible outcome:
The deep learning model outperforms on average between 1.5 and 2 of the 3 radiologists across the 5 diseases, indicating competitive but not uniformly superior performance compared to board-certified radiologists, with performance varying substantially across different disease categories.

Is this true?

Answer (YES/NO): NO